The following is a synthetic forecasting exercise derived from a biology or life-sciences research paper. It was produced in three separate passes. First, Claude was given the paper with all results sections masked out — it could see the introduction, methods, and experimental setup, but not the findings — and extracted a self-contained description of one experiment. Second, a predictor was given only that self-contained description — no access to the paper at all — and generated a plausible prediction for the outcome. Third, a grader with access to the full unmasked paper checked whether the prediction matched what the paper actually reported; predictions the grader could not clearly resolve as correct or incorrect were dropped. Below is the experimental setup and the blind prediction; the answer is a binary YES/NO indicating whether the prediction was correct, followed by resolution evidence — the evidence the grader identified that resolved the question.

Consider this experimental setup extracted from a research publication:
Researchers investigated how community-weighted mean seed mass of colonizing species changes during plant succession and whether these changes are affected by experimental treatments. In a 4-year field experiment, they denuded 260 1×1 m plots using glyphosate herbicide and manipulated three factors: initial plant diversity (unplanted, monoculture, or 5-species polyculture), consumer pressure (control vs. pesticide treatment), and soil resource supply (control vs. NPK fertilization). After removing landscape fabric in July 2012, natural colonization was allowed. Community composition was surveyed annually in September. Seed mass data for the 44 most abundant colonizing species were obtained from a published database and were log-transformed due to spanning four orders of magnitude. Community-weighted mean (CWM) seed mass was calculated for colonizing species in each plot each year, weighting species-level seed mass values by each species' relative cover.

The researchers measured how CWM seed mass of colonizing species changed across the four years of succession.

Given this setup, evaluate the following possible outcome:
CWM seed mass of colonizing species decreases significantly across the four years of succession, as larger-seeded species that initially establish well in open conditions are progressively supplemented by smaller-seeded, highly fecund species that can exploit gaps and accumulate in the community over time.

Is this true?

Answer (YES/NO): NO